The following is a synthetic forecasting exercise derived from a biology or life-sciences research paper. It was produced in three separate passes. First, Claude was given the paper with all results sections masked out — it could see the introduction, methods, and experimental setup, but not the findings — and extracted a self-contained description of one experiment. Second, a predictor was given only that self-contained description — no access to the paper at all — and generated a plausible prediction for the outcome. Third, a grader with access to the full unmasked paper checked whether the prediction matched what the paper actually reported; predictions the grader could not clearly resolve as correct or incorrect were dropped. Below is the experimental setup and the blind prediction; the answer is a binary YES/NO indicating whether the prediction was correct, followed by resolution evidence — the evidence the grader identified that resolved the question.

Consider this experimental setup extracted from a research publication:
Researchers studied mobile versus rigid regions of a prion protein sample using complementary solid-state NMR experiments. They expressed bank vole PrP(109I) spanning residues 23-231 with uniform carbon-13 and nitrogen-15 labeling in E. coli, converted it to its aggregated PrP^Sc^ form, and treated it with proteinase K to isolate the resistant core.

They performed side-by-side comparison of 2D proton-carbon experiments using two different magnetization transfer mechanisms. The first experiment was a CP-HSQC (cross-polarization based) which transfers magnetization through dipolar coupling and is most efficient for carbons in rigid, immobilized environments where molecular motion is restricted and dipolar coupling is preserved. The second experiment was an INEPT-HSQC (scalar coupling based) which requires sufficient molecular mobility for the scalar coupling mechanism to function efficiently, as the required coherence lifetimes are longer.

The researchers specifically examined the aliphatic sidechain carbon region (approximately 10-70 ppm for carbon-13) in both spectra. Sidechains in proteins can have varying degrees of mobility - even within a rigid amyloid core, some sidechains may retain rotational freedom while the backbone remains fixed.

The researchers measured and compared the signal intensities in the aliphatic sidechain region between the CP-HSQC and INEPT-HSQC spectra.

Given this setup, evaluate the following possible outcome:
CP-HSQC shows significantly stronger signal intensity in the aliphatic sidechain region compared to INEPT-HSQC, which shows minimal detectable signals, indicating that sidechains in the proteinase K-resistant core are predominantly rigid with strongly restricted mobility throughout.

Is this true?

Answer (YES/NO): YES